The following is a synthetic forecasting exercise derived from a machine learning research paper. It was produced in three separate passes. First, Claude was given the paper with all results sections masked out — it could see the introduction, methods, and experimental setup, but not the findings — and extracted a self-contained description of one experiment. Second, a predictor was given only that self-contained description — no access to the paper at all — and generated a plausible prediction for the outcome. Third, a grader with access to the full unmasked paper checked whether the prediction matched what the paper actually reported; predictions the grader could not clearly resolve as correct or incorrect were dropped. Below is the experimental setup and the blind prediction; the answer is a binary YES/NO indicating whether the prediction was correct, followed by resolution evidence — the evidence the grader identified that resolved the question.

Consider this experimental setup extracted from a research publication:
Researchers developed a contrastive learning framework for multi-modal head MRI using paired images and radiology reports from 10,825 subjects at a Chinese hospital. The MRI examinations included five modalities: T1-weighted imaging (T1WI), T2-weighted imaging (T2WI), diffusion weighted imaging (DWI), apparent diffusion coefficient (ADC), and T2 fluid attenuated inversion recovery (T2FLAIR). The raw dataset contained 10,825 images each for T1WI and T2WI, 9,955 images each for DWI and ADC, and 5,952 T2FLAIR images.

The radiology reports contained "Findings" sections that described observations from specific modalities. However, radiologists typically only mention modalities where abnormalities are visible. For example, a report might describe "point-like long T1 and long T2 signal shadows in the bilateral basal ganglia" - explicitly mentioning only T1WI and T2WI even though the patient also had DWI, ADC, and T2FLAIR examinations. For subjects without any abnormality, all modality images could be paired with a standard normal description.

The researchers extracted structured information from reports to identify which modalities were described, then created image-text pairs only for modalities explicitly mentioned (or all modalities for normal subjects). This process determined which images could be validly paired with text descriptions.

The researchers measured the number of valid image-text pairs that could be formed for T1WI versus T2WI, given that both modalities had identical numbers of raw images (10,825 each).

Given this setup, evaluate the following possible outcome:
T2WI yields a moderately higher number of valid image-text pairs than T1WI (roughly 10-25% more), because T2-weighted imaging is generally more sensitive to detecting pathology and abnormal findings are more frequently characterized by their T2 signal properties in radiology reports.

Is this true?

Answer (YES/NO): NO